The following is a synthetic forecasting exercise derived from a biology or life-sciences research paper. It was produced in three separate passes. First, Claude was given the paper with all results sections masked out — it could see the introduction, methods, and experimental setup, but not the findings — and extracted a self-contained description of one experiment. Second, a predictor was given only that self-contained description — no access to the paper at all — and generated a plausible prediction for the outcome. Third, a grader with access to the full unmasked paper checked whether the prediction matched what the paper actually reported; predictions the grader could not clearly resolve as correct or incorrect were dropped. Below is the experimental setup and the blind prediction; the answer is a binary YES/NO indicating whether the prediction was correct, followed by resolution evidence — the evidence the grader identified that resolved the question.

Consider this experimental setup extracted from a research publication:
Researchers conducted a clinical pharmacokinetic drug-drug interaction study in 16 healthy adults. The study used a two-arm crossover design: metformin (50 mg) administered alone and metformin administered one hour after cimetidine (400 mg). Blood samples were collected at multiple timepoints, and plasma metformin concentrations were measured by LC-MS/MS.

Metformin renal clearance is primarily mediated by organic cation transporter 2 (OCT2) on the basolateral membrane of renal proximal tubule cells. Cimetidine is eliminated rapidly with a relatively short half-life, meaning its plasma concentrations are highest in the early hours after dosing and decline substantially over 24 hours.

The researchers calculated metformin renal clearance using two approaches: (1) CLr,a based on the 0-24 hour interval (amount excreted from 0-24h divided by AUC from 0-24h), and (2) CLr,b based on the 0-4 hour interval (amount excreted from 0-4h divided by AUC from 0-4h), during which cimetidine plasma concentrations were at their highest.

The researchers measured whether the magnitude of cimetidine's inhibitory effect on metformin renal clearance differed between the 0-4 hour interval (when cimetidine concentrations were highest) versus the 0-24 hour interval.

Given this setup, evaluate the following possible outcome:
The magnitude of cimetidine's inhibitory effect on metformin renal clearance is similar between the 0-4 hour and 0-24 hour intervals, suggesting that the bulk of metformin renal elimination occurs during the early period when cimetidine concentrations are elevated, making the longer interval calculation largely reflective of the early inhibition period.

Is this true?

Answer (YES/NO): NO